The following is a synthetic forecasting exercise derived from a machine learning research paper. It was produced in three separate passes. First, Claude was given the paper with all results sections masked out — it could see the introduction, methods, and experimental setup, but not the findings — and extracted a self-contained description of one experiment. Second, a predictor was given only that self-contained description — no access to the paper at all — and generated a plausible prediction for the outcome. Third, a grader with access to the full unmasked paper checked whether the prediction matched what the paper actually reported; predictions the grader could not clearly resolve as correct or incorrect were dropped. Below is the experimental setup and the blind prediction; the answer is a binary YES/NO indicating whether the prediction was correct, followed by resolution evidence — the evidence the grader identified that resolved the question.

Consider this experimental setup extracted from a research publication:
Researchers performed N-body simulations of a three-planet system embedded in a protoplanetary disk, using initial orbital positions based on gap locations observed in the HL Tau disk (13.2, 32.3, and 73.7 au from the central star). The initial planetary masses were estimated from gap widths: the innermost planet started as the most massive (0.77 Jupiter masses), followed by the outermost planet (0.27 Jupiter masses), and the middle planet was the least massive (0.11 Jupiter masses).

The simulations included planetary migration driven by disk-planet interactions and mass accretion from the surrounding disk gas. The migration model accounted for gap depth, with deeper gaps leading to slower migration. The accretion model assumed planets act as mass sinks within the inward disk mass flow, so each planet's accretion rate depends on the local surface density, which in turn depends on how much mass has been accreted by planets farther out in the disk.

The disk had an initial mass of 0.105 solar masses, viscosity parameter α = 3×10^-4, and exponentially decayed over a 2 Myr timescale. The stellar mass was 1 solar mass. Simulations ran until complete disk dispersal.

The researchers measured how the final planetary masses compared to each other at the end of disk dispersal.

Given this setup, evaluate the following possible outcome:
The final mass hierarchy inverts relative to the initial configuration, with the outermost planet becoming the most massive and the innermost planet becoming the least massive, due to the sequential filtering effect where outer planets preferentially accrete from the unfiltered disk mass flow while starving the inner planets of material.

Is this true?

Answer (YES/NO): YES